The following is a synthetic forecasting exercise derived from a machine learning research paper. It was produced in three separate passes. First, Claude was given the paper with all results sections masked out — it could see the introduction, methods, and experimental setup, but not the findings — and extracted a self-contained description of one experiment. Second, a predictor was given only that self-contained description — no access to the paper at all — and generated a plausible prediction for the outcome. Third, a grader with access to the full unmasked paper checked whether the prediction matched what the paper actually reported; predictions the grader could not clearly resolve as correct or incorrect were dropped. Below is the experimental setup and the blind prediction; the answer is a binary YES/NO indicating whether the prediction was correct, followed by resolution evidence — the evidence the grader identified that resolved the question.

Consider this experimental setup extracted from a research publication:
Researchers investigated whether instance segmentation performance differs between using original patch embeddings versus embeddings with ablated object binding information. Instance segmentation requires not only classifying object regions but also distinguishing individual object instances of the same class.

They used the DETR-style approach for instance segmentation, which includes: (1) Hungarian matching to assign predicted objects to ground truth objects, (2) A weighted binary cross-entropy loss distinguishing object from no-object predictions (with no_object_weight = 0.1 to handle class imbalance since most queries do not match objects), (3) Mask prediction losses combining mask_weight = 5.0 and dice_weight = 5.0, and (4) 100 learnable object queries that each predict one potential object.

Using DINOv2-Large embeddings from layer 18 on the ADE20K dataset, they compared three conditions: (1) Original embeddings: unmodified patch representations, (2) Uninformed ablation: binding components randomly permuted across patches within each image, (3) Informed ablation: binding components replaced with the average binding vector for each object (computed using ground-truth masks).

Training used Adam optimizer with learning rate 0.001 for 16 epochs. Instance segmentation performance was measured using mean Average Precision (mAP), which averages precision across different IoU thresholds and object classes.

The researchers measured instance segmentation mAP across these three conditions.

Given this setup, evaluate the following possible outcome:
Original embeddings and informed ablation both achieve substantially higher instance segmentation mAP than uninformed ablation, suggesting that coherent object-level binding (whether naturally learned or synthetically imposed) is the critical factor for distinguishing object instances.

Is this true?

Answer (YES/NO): YES